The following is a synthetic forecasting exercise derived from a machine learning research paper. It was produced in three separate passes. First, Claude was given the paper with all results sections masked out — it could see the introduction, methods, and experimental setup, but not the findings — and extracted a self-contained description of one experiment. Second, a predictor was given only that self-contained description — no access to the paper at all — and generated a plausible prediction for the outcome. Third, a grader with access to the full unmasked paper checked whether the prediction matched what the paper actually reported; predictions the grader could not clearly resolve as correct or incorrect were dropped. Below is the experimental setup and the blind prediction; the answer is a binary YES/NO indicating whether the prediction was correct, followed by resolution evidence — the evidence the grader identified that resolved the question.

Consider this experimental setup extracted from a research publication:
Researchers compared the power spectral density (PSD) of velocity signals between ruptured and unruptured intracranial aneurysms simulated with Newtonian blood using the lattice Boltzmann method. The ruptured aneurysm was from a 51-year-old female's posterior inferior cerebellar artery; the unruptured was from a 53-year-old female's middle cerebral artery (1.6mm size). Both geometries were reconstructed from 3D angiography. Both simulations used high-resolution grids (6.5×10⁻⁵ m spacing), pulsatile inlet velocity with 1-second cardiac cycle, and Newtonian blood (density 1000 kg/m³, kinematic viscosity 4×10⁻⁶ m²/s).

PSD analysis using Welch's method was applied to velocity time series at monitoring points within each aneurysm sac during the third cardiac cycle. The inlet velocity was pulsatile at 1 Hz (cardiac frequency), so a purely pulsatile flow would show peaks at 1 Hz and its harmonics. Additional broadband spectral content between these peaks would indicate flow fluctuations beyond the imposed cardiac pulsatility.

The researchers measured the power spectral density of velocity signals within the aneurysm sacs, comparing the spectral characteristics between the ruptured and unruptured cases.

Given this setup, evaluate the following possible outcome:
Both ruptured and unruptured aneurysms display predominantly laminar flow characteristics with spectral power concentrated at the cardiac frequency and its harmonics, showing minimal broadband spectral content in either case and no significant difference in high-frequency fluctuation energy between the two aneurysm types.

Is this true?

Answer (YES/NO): NO